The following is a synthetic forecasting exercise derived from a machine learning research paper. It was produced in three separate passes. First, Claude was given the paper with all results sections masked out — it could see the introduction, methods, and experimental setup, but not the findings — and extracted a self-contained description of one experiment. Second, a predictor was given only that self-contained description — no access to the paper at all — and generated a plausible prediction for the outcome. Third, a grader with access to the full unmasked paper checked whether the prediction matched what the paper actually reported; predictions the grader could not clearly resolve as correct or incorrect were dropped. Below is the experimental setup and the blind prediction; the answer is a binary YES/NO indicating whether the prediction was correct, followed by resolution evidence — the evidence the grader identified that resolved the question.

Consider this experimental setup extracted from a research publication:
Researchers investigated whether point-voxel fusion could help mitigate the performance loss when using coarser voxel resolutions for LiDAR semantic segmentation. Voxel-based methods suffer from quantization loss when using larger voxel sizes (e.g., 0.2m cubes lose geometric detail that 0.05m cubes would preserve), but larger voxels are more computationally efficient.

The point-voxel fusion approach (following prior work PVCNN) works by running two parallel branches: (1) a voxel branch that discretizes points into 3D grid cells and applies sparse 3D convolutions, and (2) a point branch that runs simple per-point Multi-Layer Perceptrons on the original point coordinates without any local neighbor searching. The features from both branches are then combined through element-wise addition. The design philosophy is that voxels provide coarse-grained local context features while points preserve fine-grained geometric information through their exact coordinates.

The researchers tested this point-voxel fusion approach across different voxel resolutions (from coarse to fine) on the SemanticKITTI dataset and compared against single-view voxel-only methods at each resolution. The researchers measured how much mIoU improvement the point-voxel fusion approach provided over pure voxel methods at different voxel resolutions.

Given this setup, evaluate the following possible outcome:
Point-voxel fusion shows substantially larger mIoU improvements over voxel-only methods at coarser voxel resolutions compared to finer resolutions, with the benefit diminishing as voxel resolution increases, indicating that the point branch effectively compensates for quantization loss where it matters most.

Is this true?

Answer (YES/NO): YES